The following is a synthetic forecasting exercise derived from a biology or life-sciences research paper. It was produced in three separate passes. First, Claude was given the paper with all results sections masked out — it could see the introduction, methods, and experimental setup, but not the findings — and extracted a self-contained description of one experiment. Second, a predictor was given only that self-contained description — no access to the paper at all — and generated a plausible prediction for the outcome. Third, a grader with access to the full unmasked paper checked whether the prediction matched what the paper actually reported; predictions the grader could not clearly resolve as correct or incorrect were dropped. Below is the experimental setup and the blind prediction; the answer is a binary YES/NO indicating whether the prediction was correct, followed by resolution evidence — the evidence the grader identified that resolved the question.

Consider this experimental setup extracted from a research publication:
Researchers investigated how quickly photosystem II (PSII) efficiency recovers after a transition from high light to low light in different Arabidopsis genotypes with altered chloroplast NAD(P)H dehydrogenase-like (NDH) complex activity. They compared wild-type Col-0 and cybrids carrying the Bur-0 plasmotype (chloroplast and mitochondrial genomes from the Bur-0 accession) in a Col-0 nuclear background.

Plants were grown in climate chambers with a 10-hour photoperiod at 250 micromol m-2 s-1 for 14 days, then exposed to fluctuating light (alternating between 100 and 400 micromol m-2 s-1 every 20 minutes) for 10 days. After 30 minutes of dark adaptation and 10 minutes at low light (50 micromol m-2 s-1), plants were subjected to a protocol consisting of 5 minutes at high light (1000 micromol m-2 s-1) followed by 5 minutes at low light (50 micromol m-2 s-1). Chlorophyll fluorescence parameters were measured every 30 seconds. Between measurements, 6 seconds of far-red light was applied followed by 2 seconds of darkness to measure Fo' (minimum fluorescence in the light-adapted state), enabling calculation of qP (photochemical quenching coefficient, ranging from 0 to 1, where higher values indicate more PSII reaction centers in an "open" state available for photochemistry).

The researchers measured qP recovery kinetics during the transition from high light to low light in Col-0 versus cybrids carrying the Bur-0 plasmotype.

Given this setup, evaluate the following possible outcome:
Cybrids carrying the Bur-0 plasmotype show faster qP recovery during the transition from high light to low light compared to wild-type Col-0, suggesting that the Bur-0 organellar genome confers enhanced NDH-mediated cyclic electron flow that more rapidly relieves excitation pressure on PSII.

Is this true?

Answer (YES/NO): NO